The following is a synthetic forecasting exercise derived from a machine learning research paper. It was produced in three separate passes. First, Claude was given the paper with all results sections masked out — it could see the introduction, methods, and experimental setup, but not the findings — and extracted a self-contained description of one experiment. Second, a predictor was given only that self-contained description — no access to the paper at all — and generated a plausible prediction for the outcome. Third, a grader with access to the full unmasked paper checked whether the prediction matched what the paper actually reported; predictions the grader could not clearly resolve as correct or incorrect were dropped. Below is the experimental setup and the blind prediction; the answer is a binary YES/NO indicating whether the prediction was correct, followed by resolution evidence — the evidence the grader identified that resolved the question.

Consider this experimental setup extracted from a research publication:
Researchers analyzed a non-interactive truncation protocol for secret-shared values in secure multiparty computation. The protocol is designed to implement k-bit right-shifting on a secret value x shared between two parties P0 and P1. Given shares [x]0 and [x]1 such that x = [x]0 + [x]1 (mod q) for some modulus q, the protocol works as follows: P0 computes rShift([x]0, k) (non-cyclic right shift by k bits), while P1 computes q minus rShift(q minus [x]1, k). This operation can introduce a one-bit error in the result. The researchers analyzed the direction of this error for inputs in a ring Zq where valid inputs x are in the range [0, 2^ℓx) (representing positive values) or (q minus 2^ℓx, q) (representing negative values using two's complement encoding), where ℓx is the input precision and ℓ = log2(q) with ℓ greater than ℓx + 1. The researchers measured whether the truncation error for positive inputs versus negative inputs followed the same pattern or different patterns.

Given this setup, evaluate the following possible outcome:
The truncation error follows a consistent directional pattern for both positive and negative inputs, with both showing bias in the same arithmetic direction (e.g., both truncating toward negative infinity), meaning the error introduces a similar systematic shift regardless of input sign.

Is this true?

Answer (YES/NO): NO